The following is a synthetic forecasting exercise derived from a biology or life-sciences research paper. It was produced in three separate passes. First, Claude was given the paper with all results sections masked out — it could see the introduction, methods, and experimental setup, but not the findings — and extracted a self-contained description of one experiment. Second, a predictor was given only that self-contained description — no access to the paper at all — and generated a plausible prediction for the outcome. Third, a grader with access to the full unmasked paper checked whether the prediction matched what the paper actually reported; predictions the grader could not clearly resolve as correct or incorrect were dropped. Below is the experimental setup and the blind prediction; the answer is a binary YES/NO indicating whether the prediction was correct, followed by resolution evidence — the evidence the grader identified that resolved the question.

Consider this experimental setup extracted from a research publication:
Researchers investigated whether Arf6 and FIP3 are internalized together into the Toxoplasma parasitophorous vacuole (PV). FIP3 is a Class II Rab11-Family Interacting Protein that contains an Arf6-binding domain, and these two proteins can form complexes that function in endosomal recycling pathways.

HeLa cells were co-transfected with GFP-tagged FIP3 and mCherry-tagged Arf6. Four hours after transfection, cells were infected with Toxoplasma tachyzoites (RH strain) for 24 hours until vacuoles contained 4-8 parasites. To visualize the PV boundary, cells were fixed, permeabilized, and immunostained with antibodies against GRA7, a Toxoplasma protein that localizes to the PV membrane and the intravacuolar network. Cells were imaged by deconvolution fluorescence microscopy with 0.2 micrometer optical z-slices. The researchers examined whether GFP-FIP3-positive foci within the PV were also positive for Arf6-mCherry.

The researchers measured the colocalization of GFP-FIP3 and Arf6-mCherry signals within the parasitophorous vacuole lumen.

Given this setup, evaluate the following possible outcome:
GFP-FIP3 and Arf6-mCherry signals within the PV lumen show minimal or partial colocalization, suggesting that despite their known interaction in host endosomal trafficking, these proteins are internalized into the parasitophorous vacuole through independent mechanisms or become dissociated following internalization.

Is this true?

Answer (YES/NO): NO